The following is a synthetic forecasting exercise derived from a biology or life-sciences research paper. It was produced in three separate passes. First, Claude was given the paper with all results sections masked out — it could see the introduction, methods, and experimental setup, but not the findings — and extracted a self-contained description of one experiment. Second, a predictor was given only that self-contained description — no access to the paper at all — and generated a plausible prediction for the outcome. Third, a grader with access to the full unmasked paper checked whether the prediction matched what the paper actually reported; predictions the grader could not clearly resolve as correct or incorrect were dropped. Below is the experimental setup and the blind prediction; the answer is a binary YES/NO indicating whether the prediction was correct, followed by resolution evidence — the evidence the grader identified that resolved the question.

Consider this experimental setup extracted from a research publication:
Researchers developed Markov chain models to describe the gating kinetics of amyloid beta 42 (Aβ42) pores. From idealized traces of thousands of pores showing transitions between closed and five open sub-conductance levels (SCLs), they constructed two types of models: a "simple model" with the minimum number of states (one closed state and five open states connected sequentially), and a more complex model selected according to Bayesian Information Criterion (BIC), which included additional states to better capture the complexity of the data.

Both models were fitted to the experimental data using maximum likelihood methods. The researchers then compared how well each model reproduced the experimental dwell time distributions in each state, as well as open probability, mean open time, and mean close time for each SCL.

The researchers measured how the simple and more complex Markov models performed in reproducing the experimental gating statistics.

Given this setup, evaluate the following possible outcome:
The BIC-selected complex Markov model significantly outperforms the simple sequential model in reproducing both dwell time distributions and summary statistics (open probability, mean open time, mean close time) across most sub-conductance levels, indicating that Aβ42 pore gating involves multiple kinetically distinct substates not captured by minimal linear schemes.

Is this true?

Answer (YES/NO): NO